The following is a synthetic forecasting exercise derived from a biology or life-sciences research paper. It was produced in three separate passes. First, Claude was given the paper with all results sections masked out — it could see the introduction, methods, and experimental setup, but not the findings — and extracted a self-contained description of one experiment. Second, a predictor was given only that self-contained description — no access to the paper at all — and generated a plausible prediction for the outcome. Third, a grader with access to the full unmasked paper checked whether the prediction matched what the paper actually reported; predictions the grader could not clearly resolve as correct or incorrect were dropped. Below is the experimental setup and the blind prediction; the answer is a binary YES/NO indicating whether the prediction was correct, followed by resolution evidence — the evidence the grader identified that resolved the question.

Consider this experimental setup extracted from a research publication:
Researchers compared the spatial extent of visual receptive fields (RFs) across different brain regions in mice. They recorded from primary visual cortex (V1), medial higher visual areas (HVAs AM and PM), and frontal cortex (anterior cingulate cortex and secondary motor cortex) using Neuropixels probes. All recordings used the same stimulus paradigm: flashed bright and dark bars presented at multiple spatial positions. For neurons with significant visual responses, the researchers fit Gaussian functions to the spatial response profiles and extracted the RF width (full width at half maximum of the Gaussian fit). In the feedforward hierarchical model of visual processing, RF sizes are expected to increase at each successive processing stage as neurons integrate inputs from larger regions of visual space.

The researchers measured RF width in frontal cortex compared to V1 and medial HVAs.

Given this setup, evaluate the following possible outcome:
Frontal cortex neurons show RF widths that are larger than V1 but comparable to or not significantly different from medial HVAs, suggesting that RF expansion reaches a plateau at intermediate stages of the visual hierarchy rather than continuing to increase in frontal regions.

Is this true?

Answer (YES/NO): YES